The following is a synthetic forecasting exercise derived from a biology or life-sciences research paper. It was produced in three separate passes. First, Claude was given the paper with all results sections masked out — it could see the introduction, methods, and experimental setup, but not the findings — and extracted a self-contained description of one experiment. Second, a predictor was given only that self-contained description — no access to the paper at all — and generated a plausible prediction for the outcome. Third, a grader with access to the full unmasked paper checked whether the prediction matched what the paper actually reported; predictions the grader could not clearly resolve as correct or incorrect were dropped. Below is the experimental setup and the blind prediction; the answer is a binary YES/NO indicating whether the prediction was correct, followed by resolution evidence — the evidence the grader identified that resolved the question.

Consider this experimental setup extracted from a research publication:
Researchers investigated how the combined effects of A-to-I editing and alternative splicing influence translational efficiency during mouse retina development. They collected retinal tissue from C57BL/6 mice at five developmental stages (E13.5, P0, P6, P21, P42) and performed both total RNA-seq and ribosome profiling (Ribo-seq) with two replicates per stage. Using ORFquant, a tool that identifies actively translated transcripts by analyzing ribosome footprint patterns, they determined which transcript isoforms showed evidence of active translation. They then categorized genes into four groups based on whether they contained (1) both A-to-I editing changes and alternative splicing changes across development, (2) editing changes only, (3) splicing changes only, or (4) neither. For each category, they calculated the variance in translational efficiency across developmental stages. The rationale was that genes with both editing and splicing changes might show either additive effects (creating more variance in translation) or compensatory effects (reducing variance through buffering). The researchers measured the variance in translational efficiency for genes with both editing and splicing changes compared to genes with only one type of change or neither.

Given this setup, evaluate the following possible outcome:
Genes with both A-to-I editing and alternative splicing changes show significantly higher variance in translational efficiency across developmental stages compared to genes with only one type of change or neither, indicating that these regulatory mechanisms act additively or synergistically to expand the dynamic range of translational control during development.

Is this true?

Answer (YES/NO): NO